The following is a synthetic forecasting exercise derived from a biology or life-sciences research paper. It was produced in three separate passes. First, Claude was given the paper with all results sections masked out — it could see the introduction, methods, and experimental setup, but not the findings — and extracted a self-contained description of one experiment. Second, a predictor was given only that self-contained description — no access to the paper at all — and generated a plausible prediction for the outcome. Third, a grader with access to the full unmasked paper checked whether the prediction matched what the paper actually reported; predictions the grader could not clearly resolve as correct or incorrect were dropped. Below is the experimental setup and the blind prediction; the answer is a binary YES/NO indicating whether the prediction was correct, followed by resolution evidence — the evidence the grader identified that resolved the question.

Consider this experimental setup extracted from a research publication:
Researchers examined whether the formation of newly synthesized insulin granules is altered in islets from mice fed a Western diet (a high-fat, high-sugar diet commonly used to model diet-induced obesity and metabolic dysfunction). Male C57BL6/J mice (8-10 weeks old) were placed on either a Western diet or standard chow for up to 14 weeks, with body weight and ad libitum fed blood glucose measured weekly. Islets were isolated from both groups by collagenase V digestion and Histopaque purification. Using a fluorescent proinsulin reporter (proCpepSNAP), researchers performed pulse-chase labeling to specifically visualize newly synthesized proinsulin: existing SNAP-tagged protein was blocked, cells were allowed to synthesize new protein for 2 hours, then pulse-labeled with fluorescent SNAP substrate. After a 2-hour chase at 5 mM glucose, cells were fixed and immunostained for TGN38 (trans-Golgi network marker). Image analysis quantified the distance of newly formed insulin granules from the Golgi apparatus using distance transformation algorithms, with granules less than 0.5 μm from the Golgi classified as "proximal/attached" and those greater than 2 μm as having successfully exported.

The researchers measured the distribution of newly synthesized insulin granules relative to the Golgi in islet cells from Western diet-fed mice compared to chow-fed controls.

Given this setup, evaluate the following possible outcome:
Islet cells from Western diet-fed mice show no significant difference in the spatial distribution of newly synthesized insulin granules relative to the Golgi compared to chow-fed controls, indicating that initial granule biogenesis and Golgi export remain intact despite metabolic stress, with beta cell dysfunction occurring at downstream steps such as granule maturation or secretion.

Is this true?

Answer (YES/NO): NO